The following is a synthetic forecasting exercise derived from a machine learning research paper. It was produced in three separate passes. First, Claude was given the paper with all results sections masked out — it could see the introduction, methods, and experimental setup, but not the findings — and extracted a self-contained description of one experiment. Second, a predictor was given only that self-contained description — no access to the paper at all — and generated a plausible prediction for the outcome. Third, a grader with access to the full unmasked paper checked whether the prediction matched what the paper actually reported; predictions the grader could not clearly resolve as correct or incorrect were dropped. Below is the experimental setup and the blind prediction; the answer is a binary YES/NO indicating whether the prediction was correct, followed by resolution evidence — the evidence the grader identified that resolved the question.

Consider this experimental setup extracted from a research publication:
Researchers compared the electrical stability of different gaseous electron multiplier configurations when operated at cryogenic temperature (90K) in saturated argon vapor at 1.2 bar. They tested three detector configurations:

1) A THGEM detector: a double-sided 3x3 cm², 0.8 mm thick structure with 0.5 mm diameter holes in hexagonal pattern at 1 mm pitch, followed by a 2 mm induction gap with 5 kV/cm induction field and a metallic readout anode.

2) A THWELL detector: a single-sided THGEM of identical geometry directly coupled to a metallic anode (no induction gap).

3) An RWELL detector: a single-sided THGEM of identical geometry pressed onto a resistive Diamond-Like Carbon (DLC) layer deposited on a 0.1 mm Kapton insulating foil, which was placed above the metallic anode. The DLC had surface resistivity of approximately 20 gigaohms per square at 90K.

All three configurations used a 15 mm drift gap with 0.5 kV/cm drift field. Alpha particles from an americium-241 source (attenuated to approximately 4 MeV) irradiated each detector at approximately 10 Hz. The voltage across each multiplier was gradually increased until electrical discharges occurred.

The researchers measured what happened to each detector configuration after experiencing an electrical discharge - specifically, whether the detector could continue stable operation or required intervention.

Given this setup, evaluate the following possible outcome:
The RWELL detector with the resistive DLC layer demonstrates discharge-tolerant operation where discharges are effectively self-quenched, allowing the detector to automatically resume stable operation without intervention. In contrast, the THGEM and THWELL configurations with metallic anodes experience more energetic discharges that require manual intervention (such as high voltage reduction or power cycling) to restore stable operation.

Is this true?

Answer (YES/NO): YES